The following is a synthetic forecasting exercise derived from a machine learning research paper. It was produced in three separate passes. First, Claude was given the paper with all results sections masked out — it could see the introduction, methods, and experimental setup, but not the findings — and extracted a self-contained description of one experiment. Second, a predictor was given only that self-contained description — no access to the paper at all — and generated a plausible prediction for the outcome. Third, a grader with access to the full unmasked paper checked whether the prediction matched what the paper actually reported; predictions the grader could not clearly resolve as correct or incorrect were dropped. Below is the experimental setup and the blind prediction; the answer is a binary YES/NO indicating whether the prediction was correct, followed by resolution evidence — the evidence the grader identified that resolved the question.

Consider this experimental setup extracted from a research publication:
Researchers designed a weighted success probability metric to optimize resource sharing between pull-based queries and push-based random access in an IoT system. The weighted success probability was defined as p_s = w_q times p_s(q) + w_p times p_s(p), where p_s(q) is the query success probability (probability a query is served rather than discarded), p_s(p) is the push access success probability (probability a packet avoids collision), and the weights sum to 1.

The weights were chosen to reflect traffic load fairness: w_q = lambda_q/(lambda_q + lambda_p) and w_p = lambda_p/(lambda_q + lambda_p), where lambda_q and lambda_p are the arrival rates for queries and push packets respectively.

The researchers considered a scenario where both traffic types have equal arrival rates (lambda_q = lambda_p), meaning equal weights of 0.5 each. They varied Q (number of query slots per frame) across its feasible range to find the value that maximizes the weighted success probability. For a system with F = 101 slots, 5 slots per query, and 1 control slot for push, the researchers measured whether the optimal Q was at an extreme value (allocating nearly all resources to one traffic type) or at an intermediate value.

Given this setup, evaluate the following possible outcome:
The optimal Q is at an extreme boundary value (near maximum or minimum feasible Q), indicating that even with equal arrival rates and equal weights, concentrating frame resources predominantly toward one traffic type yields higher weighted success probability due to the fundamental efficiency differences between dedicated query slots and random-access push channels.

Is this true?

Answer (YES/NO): NO